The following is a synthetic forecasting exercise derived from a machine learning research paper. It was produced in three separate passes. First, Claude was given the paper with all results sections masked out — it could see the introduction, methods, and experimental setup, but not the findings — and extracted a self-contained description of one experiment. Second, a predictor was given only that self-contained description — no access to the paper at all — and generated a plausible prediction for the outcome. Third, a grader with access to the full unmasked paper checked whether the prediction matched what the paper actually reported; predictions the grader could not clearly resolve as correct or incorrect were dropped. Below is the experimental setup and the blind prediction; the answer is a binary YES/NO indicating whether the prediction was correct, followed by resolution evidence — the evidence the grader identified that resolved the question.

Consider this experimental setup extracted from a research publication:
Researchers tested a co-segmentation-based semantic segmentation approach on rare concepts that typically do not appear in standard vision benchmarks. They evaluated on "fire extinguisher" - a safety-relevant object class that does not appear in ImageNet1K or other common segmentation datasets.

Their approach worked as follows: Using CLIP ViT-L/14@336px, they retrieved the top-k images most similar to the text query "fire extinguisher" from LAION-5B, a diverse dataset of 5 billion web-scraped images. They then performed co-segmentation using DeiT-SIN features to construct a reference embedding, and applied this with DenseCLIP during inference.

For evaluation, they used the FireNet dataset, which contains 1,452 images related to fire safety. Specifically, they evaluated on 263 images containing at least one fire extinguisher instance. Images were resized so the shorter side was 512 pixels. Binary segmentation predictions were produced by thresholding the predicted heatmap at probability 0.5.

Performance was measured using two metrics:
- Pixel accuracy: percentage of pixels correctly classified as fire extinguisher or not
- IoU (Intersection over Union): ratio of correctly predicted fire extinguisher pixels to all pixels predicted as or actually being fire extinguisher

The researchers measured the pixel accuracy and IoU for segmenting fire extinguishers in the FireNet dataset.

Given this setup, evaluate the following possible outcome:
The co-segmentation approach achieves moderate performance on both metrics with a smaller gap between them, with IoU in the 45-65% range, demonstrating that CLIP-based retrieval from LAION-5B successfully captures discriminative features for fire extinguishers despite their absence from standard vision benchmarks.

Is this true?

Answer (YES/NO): NO